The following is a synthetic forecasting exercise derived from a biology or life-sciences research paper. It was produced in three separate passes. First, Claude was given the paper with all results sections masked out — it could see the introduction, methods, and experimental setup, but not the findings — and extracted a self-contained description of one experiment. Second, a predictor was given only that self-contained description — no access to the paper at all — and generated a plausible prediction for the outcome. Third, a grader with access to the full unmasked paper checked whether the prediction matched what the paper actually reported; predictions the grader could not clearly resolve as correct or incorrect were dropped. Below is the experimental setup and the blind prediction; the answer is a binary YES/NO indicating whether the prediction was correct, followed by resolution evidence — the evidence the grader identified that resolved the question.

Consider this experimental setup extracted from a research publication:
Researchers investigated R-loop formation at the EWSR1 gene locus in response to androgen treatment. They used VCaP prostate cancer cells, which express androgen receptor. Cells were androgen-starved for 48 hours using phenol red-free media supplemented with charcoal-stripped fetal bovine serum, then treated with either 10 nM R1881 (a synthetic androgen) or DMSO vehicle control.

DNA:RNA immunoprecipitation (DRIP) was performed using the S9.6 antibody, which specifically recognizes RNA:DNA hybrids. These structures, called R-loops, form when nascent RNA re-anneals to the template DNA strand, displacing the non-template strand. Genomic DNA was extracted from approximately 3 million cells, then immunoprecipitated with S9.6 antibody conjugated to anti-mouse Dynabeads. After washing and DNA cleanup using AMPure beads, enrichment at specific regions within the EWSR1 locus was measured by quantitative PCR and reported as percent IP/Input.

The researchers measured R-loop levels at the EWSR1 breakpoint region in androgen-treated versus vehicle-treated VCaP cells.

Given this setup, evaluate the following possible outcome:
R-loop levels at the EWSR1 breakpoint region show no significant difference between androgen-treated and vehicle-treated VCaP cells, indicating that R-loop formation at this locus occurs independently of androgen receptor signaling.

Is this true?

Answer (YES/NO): NO